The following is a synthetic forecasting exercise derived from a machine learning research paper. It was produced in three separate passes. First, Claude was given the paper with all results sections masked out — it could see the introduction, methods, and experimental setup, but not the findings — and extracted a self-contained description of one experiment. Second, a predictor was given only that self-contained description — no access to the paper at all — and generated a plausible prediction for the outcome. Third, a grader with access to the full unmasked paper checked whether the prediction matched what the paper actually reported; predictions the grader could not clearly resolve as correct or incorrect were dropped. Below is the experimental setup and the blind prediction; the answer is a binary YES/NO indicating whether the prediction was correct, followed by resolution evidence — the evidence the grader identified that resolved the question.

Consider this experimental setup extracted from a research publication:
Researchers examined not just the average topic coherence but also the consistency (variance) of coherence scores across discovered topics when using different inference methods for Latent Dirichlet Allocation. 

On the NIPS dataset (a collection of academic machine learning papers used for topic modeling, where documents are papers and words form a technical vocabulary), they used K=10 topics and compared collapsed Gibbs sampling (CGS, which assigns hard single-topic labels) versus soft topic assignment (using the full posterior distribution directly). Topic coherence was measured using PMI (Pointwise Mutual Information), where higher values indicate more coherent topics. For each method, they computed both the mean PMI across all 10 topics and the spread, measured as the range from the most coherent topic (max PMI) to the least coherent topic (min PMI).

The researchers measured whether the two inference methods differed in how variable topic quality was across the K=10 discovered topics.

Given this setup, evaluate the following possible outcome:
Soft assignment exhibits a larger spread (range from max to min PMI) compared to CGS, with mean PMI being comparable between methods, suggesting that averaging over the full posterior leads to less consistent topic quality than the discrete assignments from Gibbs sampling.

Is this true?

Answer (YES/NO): NO